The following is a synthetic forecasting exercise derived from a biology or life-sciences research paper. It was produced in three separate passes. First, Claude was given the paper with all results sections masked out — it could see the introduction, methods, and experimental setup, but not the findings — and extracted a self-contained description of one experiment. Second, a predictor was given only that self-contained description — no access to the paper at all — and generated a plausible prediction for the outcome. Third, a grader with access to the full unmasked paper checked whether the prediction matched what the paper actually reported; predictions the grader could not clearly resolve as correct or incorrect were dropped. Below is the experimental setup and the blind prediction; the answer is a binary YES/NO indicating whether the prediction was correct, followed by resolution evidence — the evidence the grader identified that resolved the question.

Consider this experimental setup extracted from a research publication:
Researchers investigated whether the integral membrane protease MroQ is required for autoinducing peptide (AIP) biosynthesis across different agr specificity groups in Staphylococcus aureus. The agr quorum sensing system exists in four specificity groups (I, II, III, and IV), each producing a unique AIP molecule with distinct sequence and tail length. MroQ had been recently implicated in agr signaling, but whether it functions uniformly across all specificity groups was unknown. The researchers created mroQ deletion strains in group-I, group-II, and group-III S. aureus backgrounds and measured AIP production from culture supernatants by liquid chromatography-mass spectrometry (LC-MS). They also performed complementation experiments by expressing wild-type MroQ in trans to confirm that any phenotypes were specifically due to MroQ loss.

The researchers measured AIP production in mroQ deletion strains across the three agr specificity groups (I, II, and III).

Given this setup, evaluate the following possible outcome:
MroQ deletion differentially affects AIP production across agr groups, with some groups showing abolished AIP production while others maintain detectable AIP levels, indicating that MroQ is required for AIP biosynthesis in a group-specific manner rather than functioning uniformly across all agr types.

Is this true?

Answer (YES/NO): YES